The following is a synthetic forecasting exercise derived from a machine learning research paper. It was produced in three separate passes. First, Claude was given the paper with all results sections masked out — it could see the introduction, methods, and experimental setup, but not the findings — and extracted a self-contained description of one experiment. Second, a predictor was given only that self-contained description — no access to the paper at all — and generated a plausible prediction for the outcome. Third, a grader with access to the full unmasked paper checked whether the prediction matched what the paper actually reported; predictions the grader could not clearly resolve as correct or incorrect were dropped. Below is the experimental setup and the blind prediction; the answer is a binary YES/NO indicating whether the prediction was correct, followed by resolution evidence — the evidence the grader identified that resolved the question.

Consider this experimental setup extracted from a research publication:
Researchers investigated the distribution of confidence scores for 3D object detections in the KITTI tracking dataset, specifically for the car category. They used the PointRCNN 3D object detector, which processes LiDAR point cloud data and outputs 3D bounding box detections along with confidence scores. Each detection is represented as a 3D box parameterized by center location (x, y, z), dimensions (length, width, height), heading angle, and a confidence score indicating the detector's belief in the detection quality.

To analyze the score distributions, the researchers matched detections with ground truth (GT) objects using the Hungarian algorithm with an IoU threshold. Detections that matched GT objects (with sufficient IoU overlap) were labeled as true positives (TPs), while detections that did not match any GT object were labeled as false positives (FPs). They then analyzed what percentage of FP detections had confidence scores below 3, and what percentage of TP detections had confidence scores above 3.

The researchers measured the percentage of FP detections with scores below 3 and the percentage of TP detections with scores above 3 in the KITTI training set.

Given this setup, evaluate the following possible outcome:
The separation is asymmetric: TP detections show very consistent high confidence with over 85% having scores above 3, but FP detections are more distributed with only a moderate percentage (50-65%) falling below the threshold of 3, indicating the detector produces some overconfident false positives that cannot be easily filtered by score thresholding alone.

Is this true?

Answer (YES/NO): NO